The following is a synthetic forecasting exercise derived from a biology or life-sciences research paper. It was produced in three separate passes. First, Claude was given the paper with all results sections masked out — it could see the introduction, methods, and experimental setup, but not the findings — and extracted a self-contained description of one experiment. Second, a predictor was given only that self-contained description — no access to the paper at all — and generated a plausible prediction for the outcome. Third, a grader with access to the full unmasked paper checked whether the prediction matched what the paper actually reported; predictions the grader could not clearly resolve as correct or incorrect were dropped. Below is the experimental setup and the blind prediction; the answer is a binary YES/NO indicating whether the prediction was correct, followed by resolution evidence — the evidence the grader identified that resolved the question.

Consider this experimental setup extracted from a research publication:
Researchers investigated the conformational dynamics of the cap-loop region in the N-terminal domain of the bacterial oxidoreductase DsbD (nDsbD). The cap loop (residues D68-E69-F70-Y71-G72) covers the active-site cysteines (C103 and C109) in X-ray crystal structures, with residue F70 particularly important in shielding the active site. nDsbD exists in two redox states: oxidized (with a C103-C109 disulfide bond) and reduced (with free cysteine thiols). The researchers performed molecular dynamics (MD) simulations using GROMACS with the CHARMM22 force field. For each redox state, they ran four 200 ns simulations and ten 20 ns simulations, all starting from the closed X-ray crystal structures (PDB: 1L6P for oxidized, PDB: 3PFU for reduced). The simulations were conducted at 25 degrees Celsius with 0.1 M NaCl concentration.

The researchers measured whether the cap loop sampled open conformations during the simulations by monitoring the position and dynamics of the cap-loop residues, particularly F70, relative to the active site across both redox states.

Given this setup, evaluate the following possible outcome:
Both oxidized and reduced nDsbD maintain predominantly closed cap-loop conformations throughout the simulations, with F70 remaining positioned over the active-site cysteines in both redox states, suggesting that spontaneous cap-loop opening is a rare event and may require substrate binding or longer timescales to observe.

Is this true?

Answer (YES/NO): NO